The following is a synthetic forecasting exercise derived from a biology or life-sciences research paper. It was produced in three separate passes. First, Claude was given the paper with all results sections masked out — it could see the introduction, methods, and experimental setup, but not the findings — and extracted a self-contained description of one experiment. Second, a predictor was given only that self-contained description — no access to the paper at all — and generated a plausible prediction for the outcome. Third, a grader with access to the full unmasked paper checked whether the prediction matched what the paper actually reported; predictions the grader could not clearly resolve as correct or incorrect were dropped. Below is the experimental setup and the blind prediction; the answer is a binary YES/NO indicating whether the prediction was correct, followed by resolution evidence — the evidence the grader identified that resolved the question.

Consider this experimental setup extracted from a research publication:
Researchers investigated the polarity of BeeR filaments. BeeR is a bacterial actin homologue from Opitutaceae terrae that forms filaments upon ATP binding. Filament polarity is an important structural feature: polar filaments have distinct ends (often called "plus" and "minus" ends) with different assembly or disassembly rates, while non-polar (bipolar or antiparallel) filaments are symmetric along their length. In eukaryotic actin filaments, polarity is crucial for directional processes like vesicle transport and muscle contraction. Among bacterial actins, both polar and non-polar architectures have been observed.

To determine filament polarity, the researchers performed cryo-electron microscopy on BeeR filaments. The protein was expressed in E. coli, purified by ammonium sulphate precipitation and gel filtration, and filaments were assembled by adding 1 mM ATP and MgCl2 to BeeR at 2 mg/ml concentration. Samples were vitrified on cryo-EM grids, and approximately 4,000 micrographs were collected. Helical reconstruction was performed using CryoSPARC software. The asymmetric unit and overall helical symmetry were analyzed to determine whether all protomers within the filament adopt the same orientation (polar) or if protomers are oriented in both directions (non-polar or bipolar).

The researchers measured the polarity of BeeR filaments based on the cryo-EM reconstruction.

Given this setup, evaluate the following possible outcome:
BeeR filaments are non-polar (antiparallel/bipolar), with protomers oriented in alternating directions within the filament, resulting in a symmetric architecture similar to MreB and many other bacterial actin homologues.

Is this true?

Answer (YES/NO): NO